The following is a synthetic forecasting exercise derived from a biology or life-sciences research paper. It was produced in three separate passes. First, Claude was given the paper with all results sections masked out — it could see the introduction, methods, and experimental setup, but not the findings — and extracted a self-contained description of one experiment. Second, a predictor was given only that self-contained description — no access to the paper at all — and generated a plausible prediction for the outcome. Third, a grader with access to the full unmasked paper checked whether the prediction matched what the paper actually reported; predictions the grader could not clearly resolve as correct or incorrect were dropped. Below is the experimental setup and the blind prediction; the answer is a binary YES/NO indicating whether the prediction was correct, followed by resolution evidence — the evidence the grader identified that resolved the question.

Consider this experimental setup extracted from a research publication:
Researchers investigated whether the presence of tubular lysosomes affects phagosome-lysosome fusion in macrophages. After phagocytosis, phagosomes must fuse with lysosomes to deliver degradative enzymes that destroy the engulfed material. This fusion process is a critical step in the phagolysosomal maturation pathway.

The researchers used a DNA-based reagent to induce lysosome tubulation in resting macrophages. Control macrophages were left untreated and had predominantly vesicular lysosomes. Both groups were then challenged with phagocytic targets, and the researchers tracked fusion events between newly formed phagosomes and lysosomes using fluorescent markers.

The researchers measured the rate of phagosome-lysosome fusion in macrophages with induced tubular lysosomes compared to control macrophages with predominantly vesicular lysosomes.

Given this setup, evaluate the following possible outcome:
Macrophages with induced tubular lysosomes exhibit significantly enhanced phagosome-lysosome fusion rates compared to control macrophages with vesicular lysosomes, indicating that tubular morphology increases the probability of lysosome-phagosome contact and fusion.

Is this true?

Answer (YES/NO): YES